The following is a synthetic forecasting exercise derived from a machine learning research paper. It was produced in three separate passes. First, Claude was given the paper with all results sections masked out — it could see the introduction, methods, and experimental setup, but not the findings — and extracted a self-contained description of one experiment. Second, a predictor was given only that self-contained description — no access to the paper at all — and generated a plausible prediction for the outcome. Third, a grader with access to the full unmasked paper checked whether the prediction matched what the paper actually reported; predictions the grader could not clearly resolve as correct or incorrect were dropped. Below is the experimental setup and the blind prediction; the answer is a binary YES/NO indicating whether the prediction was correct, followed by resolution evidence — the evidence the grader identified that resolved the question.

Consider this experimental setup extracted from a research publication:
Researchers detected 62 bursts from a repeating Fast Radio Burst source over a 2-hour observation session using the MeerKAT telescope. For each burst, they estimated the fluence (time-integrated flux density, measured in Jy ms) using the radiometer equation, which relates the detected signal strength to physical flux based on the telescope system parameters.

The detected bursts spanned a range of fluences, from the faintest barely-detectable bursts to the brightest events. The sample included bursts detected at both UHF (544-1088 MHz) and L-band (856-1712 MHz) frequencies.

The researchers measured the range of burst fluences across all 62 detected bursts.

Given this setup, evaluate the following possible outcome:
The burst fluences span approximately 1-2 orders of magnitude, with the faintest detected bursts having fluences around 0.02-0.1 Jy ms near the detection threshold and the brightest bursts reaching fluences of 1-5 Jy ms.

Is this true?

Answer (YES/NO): NO